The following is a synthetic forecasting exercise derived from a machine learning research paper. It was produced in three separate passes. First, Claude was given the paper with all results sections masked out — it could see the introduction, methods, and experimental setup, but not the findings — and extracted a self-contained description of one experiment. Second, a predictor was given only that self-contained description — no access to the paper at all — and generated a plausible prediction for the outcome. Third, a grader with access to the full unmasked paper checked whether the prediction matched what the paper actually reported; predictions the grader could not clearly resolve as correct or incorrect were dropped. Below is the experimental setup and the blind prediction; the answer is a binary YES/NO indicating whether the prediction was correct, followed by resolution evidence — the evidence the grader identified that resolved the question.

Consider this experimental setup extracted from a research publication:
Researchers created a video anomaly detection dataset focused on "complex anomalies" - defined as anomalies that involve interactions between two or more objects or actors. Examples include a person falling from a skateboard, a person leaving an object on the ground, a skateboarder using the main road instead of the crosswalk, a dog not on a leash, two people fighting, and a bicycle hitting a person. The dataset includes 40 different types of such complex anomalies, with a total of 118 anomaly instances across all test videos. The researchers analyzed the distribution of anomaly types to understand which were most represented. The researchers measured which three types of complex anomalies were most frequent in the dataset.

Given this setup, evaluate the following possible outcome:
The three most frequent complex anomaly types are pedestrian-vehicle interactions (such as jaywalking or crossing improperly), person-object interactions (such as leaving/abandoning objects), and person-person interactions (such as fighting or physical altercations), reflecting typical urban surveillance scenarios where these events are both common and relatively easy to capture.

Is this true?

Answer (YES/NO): NO